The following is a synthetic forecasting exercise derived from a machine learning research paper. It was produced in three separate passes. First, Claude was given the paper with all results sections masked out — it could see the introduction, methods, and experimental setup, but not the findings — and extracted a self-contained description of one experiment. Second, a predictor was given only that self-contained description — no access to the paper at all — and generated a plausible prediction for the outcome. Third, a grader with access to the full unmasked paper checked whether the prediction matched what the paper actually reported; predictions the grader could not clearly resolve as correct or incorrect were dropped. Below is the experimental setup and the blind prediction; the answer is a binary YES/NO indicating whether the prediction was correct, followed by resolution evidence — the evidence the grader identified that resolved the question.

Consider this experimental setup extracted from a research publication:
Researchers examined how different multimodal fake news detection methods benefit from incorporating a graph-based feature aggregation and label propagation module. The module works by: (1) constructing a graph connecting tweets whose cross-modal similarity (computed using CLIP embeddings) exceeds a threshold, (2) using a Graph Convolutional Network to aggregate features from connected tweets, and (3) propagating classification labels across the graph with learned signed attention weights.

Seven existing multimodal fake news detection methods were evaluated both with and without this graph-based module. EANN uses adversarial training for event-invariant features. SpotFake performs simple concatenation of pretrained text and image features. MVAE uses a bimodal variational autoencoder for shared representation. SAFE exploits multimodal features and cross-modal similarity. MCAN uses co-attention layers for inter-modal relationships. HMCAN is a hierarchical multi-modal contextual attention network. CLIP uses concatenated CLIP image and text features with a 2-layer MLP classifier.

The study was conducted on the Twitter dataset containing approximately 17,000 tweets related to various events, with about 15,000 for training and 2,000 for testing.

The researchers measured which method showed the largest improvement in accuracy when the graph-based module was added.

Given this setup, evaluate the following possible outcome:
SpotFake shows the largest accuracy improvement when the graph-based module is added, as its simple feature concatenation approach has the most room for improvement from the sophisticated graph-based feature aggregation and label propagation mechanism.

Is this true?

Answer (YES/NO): NO